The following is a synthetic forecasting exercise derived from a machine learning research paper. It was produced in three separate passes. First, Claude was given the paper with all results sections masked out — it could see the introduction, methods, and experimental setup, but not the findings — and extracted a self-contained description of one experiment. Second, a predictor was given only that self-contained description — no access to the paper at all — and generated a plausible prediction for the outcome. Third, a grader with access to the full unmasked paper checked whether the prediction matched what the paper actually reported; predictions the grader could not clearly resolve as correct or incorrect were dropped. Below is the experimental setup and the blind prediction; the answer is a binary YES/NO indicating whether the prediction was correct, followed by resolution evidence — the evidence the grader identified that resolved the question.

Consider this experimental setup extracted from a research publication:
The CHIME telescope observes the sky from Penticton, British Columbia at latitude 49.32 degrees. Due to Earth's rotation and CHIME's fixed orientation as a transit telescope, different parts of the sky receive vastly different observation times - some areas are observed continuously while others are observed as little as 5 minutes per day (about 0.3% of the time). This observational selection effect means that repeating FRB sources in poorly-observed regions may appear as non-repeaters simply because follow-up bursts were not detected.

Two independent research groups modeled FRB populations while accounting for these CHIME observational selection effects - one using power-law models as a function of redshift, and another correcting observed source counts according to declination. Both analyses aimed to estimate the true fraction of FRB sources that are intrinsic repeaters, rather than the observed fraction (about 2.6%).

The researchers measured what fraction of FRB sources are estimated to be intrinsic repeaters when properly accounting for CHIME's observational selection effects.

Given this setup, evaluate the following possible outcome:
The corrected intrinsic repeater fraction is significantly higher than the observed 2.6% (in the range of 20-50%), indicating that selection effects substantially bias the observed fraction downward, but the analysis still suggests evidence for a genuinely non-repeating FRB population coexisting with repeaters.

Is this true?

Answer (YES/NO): NO